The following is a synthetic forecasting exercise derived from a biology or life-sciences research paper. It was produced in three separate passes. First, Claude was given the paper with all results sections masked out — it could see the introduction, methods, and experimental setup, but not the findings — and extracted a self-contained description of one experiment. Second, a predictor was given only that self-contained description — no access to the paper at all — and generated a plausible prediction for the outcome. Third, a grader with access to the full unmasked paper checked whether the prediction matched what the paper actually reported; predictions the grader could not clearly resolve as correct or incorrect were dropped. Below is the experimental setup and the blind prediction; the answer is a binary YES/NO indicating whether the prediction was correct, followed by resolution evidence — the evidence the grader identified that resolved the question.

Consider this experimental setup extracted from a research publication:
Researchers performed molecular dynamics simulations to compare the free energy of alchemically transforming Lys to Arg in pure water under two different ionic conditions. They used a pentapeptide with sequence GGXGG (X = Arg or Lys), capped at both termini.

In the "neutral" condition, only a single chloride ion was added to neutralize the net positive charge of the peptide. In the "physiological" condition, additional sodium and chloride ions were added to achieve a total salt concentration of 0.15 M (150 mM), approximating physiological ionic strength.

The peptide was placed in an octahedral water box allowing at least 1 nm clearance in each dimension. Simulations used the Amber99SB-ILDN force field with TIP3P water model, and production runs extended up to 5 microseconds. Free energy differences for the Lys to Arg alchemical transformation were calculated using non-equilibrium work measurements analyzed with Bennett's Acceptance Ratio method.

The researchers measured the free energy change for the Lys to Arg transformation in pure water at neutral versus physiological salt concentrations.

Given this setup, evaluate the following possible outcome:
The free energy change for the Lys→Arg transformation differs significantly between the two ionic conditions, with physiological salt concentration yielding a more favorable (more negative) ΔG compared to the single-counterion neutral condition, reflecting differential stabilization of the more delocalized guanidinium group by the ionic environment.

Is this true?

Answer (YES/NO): NO